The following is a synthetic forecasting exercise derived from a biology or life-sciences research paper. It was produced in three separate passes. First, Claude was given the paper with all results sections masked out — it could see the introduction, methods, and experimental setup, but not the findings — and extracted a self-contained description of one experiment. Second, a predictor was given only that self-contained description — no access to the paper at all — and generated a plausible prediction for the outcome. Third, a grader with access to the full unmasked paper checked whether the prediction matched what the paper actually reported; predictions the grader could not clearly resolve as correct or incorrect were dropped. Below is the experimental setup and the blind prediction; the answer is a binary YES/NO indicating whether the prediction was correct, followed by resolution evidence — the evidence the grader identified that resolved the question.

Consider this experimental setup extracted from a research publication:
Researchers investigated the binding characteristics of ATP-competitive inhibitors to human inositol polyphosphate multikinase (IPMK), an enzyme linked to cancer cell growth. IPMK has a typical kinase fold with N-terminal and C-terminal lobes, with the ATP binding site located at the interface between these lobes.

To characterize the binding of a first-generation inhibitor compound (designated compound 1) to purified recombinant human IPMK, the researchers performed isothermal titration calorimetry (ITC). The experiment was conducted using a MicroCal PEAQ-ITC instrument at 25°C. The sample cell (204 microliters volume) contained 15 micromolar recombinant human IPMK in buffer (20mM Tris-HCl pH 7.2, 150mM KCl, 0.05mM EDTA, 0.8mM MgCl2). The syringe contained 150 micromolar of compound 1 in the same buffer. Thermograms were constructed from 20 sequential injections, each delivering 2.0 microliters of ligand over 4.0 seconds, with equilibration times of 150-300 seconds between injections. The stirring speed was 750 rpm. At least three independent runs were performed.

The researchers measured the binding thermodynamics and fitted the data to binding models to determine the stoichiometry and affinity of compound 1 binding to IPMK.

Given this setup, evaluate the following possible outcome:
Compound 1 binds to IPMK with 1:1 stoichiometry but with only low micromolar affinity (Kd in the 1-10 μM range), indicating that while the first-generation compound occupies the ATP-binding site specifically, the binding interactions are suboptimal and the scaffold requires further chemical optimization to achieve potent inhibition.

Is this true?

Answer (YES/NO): NO